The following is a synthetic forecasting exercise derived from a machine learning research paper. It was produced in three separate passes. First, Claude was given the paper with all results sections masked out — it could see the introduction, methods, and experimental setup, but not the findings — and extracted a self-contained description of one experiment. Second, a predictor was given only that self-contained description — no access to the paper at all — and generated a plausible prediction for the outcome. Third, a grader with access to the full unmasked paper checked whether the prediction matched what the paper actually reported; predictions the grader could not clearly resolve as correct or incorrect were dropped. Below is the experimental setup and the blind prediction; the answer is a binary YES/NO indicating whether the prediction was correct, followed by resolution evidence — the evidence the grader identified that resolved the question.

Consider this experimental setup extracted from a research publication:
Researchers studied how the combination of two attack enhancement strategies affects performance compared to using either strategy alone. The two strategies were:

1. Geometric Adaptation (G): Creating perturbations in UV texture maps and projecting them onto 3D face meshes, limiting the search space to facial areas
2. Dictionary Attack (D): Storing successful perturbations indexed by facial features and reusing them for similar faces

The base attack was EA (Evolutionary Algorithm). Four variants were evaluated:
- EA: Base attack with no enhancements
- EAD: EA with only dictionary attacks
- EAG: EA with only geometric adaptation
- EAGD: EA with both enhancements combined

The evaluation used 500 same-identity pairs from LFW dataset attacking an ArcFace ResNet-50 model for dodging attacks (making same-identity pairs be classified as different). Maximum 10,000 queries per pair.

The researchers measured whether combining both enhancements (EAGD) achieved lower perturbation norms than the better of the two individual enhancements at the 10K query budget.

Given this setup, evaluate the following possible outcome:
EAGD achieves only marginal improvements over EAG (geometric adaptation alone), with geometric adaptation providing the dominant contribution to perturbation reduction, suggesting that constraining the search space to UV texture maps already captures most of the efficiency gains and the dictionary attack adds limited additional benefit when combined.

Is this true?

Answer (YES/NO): YES